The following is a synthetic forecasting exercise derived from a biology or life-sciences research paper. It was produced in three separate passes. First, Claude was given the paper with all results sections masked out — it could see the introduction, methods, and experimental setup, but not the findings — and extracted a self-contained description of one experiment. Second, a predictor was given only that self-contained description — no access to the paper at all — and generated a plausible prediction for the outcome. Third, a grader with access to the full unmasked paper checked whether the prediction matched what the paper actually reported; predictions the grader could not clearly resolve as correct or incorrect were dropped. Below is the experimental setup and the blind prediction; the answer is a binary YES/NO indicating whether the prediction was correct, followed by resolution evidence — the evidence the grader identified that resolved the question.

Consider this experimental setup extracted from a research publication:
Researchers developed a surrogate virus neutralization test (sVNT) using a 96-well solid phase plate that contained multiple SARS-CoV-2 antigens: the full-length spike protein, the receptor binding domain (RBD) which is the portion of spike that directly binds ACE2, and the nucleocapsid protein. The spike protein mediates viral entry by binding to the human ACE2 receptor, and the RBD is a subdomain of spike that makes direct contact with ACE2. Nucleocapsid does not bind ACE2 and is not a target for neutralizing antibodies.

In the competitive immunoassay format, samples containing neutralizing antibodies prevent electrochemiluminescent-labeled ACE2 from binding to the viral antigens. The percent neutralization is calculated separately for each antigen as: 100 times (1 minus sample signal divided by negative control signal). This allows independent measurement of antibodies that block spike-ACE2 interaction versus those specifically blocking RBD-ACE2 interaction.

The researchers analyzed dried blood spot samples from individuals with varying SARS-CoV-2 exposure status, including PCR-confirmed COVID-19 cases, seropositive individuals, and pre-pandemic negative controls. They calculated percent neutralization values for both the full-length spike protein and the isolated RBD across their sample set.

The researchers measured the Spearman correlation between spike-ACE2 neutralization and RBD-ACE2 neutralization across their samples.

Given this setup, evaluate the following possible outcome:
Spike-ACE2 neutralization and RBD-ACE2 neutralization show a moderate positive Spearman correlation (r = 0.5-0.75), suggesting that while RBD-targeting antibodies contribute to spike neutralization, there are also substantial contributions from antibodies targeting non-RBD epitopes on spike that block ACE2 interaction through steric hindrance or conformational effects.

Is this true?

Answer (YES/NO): NO